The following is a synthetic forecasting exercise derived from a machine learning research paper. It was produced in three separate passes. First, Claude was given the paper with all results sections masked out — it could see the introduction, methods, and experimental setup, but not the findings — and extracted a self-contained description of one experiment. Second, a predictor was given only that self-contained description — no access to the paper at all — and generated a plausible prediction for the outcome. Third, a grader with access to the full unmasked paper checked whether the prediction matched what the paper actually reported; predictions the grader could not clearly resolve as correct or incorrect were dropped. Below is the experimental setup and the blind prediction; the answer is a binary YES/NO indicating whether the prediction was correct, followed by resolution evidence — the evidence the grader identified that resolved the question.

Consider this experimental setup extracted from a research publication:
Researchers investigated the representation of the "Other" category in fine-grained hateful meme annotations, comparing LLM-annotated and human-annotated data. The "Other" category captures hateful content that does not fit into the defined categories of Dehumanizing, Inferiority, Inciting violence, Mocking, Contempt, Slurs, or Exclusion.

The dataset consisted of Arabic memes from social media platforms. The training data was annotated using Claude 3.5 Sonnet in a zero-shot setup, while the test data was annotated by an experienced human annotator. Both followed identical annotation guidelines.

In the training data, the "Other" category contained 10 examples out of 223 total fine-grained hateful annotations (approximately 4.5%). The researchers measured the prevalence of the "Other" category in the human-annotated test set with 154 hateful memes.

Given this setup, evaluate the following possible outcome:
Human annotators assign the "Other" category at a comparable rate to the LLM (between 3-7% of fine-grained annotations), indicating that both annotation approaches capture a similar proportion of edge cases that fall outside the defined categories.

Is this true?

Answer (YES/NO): NO